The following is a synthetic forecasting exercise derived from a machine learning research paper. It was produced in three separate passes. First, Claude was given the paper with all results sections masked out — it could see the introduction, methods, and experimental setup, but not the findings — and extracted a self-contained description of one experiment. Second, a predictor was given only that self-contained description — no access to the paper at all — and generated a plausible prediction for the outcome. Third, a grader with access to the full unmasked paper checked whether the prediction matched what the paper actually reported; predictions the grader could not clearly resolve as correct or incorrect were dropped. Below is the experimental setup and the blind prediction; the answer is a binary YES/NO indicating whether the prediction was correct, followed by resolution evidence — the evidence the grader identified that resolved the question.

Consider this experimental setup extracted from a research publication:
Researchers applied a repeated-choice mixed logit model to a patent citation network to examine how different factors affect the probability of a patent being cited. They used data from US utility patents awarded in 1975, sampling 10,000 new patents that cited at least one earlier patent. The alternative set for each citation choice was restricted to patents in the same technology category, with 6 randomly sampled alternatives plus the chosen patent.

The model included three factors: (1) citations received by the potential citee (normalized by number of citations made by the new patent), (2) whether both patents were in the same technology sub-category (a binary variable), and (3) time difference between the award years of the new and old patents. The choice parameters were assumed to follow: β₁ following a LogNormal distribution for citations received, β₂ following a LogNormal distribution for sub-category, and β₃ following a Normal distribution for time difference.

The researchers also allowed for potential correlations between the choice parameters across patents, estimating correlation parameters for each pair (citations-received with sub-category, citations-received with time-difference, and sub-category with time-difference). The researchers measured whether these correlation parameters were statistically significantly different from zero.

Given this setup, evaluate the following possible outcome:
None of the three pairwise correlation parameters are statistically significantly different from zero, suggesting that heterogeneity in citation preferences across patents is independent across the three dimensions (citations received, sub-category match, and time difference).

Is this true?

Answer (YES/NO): NO